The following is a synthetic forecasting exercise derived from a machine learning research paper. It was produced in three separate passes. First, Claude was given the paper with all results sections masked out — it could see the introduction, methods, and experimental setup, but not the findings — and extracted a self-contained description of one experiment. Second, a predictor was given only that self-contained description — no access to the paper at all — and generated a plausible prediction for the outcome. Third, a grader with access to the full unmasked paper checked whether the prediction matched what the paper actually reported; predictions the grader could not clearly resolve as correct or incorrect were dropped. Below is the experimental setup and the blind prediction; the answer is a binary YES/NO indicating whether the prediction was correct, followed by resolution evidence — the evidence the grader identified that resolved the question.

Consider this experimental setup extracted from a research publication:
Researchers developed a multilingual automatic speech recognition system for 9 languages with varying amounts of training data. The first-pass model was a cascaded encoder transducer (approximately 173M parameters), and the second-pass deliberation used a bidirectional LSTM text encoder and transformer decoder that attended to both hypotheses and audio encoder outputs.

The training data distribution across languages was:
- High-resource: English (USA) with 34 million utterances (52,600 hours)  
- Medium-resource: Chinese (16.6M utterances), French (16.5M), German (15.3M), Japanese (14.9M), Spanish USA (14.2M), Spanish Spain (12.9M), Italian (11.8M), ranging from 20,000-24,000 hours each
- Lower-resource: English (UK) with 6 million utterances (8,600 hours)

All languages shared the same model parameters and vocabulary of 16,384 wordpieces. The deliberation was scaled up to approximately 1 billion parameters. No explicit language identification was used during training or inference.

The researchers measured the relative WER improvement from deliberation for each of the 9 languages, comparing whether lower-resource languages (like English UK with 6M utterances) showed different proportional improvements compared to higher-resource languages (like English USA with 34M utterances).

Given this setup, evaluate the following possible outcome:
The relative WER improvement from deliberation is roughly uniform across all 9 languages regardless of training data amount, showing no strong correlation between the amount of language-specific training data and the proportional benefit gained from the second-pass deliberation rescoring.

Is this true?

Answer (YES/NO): YES